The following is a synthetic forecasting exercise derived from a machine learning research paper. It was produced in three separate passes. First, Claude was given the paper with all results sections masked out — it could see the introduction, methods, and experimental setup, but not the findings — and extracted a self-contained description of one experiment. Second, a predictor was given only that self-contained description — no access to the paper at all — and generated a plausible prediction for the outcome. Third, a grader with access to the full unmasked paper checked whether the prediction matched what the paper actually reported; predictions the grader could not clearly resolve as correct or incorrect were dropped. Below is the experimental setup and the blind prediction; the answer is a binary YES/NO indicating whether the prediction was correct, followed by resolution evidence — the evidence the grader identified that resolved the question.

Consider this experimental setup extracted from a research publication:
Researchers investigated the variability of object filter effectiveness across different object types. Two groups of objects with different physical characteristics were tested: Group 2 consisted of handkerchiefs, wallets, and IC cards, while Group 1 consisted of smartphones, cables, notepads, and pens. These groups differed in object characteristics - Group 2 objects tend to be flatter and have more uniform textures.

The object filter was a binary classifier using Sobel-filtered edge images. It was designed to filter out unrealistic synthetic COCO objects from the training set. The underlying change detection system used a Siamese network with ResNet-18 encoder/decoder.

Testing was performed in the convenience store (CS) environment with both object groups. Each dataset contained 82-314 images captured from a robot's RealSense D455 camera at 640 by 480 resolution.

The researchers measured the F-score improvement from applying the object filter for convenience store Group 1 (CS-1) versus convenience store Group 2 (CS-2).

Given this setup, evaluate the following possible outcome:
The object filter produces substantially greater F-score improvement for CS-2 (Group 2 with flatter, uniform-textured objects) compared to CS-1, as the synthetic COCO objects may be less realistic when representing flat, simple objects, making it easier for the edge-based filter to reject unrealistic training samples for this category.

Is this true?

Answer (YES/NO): YES